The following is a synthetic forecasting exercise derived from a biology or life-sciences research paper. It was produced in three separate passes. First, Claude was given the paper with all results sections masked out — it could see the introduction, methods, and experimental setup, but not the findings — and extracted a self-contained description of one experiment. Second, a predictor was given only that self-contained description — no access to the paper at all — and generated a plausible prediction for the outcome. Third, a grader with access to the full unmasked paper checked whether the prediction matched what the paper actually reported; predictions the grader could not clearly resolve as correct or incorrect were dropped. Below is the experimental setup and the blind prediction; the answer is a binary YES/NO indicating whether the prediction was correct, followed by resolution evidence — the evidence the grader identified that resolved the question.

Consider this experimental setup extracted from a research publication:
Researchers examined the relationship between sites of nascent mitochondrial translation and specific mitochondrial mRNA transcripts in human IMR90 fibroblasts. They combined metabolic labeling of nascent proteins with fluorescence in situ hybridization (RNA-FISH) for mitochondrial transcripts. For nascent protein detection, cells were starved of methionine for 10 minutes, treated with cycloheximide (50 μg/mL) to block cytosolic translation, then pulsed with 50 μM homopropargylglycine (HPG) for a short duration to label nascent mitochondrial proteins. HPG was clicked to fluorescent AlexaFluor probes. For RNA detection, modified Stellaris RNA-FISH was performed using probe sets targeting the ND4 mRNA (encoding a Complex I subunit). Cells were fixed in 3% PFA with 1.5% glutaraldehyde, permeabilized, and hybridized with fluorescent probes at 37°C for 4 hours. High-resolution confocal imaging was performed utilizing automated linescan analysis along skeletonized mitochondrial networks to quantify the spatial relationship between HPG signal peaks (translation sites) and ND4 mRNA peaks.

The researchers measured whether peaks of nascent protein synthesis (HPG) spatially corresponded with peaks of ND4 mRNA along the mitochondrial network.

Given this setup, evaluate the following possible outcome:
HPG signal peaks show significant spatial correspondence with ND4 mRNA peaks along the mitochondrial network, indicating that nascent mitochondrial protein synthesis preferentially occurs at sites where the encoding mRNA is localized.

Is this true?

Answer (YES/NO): YES